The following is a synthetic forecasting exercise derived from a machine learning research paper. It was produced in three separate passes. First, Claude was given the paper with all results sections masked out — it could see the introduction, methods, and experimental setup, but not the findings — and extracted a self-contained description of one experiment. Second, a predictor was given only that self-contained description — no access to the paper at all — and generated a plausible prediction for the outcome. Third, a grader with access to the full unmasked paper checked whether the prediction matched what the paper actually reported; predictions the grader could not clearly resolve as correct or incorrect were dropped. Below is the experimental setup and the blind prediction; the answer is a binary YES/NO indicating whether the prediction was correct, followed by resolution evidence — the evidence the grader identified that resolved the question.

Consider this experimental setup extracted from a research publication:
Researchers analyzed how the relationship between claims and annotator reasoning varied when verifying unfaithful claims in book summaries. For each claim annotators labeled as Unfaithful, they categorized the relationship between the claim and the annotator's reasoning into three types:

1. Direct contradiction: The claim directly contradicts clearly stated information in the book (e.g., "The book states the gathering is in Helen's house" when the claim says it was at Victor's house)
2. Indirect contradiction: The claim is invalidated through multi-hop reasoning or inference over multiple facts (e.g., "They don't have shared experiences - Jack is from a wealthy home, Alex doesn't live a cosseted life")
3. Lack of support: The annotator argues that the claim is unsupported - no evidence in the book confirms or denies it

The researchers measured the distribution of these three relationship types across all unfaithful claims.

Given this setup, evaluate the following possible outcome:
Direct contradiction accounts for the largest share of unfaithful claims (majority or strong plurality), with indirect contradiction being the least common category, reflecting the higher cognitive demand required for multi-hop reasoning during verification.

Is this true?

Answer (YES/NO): NO